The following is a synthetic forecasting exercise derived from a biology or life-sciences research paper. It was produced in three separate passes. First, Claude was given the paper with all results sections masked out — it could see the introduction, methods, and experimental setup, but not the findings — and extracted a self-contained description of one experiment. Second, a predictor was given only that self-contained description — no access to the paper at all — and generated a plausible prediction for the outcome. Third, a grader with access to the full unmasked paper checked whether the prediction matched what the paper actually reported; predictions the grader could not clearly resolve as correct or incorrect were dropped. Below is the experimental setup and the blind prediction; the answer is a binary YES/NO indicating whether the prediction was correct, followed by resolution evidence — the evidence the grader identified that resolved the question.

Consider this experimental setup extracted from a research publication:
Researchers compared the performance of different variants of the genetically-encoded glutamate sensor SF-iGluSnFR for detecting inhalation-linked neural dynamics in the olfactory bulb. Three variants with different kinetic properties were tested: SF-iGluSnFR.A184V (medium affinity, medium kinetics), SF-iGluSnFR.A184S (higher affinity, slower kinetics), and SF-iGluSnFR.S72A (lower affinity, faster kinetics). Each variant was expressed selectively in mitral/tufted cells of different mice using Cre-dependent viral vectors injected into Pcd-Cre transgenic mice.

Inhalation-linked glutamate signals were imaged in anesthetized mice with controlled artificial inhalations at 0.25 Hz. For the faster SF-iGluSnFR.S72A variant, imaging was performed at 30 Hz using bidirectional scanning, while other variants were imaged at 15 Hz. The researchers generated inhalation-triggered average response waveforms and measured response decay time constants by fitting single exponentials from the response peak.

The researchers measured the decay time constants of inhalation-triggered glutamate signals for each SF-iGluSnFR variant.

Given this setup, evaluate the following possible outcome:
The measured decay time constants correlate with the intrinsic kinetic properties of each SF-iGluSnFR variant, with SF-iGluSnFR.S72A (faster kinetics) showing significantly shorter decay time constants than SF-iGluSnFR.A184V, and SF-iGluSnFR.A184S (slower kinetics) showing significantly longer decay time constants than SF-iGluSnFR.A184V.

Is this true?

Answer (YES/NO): NO